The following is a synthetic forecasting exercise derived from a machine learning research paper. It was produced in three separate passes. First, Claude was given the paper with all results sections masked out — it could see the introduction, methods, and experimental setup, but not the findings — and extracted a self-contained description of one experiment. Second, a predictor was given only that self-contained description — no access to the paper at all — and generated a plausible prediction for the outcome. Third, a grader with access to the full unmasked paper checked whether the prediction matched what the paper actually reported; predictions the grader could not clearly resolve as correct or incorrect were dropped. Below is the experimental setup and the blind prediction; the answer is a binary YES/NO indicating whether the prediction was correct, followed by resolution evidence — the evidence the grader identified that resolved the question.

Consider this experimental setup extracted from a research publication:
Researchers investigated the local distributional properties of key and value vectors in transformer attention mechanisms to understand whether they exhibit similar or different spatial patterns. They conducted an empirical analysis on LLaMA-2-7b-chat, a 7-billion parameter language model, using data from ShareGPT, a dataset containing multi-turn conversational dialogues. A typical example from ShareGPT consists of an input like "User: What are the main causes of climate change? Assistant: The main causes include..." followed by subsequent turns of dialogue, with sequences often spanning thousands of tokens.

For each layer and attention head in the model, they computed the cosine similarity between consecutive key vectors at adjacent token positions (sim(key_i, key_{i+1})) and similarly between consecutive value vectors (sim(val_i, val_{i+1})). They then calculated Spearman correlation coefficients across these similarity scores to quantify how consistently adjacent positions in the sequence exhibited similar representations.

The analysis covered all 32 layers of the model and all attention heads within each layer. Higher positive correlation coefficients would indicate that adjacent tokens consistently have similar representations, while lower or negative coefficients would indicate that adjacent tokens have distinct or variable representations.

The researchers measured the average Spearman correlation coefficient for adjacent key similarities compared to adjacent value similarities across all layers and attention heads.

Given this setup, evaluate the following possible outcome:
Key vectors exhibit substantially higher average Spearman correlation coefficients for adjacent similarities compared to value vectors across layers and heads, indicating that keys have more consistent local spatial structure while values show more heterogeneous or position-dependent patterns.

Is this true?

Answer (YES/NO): YES